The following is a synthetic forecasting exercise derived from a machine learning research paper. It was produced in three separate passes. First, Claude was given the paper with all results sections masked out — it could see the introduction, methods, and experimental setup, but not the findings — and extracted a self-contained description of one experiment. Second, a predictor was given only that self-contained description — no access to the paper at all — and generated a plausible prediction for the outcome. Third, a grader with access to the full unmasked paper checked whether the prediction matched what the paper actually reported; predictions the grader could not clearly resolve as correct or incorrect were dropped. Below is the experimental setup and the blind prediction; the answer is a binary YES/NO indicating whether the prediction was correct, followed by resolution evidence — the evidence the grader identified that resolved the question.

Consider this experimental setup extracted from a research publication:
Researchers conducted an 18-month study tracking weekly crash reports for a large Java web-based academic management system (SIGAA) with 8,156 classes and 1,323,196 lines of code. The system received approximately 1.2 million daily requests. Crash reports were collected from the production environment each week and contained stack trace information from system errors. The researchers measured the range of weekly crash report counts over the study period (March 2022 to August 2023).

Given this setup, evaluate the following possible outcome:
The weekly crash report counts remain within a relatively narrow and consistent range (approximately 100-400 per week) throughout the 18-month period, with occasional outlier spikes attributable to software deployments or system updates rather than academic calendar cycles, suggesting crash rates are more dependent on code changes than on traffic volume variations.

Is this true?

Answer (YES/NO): NO